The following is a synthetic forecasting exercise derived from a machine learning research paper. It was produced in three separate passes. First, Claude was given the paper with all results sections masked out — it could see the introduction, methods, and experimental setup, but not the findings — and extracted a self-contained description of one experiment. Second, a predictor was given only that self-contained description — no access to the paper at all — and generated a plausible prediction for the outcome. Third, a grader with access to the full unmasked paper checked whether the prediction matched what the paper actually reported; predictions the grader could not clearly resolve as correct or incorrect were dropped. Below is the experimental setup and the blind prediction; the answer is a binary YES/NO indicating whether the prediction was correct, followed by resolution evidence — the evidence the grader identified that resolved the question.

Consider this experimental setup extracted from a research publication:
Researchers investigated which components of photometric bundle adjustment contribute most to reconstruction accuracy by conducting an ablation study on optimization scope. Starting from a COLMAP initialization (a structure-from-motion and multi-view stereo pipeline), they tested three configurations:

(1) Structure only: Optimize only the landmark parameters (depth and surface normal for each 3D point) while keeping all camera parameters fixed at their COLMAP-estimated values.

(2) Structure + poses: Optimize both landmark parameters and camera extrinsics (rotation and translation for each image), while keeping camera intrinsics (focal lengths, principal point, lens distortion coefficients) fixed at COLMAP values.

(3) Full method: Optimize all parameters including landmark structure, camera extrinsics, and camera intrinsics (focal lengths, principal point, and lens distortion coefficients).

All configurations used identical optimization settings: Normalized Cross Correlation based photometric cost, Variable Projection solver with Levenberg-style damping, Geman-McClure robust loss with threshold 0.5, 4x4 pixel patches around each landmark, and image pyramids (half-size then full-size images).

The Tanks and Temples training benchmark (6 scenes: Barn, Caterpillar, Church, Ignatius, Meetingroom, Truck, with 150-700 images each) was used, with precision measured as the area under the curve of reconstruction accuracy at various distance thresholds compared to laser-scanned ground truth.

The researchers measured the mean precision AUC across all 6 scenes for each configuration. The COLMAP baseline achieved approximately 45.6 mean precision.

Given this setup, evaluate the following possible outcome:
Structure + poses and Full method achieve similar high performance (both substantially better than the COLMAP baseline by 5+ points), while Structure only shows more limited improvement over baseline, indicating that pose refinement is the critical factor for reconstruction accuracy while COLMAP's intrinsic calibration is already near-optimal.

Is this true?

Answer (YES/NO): NO